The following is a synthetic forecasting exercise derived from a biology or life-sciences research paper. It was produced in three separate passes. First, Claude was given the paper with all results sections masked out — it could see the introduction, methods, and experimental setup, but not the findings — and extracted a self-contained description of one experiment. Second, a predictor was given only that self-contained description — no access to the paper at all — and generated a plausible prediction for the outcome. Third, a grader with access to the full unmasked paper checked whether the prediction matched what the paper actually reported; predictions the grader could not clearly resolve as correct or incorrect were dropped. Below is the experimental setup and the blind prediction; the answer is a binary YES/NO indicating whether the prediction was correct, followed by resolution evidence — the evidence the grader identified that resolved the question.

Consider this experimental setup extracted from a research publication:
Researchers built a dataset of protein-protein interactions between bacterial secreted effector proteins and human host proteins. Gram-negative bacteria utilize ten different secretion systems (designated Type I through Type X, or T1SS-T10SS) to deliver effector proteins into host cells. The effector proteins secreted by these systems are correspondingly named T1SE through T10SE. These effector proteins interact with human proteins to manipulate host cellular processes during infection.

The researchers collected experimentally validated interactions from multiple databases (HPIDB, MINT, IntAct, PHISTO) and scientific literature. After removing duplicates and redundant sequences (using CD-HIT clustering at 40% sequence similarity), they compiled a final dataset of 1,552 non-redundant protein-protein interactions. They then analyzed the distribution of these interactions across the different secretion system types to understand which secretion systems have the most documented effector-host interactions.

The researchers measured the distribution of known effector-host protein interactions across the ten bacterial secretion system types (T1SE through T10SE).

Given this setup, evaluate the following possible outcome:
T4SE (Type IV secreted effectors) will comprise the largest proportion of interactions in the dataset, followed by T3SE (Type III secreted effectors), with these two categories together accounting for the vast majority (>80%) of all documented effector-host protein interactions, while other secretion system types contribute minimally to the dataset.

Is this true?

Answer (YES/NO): NO